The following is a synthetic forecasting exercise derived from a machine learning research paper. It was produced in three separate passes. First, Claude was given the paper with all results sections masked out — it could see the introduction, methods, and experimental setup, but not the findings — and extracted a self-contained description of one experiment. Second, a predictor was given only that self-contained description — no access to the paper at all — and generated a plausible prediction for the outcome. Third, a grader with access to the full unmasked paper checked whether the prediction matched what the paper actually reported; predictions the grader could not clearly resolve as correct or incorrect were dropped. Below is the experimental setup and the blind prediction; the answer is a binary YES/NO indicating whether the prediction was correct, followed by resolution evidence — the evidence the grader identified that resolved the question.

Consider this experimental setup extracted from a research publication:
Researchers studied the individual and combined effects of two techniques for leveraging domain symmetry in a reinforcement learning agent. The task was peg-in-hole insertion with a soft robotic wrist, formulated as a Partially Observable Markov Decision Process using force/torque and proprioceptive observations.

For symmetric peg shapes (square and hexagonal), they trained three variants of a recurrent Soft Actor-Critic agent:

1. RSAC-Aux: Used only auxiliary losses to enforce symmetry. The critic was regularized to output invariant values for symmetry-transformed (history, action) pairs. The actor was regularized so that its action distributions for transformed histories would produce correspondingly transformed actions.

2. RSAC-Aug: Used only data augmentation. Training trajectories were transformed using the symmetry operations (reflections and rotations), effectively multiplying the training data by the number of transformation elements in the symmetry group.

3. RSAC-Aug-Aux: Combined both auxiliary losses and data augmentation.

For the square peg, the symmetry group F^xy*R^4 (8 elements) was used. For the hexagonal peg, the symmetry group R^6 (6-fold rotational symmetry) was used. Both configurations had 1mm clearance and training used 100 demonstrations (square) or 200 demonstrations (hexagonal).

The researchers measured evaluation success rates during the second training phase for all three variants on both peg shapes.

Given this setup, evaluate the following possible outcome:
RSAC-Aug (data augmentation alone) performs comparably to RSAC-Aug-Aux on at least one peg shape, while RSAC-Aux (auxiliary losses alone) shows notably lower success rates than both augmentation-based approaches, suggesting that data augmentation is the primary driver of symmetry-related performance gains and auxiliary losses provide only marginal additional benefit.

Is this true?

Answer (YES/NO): NO